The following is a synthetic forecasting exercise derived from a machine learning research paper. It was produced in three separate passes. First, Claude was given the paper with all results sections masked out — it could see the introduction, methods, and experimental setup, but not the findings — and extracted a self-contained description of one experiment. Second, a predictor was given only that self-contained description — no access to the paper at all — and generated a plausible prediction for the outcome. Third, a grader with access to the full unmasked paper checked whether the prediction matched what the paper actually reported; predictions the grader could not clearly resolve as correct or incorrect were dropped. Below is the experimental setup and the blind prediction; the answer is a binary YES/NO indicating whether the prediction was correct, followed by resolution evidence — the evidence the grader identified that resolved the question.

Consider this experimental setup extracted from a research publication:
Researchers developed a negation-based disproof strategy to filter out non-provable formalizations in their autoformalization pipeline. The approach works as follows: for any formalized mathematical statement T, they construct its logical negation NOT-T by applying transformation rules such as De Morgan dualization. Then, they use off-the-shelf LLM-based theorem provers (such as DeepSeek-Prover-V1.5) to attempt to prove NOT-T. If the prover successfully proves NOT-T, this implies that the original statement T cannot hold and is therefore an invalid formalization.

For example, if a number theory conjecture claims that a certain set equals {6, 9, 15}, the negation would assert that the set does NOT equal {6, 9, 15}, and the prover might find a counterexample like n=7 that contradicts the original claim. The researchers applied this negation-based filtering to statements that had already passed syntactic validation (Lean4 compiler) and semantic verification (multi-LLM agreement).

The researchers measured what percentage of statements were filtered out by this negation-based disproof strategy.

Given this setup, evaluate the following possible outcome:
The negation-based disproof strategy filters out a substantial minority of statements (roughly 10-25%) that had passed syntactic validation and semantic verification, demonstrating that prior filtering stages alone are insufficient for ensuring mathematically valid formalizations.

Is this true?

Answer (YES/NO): NO